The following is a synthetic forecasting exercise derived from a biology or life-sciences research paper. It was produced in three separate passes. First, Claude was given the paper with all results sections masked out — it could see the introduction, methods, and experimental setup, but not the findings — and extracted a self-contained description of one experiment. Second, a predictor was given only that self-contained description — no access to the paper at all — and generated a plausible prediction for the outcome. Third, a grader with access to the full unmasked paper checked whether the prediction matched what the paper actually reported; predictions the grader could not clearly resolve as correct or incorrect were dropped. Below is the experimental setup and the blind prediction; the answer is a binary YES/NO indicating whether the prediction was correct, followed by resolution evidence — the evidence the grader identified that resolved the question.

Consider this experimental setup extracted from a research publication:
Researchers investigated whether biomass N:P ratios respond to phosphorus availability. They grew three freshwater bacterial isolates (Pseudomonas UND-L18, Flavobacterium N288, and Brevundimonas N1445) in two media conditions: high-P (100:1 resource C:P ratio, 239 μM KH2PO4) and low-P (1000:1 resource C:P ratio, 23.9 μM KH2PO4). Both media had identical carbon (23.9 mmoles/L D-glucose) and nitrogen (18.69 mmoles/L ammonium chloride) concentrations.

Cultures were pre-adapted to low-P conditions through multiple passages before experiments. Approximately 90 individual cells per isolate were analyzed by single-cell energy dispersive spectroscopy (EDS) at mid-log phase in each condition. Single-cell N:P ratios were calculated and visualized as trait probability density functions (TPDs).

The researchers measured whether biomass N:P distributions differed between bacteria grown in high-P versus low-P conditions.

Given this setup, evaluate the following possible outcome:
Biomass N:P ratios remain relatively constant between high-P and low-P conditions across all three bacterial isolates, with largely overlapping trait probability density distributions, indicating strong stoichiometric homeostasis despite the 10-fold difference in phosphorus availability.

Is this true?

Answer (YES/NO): NO